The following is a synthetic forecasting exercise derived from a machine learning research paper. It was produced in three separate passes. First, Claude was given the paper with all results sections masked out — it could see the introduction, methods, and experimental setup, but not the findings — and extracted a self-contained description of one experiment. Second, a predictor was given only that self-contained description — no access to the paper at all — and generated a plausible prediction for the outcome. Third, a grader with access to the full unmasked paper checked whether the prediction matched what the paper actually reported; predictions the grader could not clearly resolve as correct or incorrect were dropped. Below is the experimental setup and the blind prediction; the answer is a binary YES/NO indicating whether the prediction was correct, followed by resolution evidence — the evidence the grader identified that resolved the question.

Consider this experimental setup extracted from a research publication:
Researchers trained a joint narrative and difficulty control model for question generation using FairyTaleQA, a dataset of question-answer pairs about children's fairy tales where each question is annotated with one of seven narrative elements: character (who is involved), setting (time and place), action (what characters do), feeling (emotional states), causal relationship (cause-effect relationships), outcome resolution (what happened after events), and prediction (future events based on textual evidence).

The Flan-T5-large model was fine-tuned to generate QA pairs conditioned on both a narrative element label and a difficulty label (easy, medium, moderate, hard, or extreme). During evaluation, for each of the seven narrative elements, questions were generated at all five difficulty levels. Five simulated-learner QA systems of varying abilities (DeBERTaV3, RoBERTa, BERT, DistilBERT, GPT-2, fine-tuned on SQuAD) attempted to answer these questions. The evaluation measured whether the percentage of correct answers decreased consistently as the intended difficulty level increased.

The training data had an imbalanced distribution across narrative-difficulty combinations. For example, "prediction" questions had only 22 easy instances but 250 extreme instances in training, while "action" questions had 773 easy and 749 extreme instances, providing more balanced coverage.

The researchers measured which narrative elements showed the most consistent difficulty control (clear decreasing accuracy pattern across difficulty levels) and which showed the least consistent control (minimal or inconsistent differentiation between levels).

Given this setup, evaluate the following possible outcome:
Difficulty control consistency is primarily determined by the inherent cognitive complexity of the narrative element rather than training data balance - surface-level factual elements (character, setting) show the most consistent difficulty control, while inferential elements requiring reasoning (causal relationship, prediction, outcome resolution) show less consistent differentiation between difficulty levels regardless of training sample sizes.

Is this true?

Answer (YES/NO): NO